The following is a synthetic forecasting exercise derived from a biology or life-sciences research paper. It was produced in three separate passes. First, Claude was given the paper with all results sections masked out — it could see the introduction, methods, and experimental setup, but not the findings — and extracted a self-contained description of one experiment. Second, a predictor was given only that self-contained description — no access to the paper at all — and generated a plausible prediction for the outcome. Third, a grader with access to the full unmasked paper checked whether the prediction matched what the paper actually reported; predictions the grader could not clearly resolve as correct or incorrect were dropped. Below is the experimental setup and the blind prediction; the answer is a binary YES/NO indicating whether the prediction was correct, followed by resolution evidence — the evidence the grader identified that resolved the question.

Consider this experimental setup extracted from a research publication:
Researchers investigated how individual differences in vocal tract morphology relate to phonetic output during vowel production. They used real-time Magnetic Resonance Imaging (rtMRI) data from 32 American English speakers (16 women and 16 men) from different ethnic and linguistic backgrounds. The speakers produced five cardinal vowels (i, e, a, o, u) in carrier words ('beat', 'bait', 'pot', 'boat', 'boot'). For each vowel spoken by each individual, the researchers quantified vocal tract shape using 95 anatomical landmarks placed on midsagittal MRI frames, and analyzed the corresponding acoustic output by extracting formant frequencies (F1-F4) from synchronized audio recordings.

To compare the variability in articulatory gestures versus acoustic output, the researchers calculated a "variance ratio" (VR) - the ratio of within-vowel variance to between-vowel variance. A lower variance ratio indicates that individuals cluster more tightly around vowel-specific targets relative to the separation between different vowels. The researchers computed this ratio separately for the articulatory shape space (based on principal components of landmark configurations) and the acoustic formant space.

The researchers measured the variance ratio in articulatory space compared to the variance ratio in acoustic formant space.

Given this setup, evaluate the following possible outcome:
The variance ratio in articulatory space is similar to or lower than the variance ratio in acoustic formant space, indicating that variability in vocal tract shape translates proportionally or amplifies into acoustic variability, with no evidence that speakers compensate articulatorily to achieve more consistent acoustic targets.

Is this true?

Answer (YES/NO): NO